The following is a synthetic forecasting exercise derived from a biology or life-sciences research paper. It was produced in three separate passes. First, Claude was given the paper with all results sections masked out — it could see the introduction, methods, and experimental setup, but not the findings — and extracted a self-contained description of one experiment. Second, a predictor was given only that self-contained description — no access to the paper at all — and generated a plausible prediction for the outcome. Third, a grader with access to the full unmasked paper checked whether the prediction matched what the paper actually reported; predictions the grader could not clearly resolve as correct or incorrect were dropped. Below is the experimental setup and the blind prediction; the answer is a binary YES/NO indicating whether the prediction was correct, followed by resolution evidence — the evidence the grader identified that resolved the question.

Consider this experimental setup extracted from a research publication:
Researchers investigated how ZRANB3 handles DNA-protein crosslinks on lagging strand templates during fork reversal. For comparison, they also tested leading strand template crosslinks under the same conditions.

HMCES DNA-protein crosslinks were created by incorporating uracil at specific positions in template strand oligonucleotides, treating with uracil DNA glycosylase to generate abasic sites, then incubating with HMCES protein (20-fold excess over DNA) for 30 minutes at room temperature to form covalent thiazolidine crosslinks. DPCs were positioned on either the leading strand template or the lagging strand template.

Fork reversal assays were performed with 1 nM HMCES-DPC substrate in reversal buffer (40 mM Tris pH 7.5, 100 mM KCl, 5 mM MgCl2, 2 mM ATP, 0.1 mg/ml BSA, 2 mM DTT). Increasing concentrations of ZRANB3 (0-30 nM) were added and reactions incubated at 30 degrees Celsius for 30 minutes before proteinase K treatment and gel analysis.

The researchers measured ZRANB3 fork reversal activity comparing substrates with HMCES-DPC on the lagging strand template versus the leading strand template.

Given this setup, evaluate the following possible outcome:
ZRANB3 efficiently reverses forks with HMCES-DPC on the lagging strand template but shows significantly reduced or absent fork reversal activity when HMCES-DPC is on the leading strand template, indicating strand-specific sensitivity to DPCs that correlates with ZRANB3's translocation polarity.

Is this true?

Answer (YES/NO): YES